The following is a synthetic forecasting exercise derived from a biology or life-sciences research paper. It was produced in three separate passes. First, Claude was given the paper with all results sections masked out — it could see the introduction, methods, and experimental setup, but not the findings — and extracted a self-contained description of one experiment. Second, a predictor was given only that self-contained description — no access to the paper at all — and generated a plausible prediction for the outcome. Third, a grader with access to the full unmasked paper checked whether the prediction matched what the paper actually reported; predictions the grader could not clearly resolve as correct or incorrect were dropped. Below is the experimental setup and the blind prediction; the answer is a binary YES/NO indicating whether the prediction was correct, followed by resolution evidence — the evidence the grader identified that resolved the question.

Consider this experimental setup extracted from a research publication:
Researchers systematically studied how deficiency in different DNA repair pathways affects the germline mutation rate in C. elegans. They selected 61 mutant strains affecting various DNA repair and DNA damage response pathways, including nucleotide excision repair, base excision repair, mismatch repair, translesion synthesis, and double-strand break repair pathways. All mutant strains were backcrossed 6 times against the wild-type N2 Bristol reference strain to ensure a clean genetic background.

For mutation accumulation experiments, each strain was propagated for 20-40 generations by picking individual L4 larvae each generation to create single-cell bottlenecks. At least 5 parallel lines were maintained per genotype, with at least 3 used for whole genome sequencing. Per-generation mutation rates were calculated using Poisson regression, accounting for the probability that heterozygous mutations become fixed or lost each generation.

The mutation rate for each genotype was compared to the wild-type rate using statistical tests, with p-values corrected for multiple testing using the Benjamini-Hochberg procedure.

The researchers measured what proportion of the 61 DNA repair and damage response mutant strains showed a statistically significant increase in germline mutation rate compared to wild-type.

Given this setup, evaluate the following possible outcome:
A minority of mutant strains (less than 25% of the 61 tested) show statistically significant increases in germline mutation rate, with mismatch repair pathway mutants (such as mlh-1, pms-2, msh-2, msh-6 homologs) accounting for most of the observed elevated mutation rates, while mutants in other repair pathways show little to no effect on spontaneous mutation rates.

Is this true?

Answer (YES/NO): NO